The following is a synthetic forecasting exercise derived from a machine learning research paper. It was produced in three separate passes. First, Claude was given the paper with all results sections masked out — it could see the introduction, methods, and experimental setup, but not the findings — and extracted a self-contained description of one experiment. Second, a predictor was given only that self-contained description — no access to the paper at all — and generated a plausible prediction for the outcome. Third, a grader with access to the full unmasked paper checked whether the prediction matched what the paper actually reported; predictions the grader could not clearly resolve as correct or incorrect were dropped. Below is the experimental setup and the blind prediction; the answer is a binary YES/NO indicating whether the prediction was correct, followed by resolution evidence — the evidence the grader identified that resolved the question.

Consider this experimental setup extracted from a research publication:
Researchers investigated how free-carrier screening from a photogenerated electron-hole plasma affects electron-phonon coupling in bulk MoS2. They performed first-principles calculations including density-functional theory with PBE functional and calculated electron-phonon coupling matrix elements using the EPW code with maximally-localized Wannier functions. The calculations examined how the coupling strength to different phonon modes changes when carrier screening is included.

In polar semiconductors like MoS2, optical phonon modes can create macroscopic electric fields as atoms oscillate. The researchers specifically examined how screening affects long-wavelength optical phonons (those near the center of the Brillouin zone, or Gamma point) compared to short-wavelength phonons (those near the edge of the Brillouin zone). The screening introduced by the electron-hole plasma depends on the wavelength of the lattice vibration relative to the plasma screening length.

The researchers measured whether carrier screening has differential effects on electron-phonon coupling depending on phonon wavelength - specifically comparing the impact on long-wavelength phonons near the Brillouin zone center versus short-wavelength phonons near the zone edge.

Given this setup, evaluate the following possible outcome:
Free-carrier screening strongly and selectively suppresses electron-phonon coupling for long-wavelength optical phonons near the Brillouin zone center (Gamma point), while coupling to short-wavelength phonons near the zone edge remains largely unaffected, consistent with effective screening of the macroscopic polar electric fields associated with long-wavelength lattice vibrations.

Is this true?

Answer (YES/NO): YES